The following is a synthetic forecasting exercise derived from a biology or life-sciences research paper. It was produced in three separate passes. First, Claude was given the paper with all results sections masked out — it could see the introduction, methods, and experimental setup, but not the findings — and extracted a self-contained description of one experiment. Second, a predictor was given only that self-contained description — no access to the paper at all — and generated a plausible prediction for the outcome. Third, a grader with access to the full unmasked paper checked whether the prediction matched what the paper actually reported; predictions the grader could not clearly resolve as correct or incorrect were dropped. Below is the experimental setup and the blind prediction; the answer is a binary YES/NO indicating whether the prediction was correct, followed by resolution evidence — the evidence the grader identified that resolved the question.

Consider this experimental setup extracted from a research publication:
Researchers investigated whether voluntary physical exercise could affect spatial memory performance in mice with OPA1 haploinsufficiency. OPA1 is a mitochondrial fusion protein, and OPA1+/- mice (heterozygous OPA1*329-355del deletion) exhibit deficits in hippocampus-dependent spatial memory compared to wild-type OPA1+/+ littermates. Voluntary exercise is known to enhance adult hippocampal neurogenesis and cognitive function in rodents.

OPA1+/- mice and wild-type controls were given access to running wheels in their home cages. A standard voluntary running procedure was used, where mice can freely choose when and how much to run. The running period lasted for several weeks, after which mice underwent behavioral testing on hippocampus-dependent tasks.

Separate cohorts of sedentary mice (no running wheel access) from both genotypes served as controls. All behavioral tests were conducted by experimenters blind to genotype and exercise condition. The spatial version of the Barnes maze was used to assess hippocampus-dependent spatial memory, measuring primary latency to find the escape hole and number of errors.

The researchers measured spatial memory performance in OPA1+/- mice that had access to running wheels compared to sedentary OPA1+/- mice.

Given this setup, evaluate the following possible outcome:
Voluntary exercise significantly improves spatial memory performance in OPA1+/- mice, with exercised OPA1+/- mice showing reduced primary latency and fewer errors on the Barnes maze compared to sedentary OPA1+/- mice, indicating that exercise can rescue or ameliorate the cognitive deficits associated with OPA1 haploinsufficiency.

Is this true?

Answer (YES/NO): NO